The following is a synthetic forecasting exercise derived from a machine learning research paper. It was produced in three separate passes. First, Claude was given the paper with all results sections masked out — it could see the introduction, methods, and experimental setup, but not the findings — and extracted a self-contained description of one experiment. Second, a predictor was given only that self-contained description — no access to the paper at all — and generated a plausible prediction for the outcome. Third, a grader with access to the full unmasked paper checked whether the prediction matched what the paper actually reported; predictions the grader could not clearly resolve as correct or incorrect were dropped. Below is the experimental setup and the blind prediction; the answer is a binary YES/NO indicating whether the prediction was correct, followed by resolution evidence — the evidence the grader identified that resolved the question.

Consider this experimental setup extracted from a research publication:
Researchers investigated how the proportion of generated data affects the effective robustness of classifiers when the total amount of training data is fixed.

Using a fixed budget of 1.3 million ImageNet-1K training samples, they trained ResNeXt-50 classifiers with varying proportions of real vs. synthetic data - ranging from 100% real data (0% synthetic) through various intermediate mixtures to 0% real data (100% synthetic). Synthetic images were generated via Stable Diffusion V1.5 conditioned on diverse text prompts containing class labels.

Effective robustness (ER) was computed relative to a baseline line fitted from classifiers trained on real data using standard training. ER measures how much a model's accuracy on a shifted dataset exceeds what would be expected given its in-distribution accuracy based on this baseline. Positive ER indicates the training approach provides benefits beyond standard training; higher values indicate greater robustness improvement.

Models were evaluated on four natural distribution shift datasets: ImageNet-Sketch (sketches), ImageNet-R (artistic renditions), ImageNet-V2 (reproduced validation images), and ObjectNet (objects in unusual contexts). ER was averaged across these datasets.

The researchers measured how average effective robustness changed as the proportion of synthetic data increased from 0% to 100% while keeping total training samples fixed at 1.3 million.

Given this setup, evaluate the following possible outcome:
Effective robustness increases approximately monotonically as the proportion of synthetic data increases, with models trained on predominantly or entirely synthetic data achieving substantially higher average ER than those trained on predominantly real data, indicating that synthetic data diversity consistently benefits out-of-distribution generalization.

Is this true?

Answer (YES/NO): YES